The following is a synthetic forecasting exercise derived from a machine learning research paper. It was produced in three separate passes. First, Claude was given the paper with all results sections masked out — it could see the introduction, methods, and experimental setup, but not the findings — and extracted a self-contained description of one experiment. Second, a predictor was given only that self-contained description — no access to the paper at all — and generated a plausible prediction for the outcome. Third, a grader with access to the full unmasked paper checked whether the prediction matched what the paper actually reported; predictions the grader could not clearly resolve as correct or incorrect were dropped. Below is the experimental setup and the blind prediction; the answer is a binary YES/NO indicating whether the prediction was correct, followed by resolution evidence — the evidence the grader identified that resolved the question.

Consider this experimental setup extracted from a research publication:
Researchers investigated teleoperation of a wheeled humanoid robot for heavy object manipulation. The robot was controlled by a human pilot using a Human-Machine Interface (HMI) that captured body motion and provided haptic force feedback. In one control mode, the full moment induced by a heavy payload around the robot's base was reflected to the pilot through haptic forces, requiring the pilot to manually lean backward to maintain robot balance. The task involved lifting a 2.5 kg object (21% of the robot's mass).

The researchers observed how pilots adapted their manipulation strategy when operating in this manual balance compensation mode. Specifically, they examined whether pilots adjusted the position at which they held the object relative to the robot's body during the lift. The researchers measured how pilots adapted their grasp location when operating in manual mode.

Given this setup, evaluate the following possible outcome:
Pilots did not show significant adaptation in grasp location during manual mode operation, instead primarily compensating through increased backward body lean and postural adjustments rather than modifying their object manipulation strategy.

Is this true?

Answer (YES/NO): NO